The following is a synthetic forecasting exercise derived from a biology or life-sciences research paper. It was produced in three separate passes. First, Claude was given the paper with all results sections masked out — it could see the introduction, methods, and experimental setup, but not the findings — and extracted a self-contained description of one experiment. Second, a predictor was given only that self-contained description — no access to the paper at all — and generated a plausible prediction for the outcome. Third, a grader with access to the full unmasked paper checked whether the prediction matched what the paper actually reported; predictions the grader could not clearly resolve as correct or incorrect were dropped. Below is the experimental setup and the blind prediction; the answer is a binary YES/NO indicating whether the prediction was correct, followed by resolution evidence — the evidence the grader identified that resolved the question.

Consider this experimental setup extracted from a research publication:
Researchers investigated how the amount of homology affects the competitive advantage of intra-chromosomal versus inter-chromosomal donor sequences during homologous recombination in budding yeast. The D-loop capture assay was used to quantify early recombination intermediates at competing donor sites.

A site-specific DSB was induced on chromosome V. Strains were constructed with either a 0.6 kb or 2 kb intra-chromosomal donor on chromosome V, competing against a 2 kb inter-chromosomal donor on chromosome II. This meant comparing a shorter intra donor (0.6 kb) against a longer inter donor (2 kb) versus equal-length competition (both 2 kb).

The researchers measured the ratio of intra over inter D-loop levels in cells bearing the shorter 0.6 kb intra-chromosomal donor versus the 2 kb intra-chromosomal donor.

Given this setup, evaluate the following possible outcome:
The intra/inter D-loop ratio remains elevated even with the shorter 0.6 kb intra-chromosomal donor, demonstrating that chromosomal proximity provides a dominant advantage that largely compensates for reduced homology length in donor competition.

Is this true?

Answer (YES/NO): YES